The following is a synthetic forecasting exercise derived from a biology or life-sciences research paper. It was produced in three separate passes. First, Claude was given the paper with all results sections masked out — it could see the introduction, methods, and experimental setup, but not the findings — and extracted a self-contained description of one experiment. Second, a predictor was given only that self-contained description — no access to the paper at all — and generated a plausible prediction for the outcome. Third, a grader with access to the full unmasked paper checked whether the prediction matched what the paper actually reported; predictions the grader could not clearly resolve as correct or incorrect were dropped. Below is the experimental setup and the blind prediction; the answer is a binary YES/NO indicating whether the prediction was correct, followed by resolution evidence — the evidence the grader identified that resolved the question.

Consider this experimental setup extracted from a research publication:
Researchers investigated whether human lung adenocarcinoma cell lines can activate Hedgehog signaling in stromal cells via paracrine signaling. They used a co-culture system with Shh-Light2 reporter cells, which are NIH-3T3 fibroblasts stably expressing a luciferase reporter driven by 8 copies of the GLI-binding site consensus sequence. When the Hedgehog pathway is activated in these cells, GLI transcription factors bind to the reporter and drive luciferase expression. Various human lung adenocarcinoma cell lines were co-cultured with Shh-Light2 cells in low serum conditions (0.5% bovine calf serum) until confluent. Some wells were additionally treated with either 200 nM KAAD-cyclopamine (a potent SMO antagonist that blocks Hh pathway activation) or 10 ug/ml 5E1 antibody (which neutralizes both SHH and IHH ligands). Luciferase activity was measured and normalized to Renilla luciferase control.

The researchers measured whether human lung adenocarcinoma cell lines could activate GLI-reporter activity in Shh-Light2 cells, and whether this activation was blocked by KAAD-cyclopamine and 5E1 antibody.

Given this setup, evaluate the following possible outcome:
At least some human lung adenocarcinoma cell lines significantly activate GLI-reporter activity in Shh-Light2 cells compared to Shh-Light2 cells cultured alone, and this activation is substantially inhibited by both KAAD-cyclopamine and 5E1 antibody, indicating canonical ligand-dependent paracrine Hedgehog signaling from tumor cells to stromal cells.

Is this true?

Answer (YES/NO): YES